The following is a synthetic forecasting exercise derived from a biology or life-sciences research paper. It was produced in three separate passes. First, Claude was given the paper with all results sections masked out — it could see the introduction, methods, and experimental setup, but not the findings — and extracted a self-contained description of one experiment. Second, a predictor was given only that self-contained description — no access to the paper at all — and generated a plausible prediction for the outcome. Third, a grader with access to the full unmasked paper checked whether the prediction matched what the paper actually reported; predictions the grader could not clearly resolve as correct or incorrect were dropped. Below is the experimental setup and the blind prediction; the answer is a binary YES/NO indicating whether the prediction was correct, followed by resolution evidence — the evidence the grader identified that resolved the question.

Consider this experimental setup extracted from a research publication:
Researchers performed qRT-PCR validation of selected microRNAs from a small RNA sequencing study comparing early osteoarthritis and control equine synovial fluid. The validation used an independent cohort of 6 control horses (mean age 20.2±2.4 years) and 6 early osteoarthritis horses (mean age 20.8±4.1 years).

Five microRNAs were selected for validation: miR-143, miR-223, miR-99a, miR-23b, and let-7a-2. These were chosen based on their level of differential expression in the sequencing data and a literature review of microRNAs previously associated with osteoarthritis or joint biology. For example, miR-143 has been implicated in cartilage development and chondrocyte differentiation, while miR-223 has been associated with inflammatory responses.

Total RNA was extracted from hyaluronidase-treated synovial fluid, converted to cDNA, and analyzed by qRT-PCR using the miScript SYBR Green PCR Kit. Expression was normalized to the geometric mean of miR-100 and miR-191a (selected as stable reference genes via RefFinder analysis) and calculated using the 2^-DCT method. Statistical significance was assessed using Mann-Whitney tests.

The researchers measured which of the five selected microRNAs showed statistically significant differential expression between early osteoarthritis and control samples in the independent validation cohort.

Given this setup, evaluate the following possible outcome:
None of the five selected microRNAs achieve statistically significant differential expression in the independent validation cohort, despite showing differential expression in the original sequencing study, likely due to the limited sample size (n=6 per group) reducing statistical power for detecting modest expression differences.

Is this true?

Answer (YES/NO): NO